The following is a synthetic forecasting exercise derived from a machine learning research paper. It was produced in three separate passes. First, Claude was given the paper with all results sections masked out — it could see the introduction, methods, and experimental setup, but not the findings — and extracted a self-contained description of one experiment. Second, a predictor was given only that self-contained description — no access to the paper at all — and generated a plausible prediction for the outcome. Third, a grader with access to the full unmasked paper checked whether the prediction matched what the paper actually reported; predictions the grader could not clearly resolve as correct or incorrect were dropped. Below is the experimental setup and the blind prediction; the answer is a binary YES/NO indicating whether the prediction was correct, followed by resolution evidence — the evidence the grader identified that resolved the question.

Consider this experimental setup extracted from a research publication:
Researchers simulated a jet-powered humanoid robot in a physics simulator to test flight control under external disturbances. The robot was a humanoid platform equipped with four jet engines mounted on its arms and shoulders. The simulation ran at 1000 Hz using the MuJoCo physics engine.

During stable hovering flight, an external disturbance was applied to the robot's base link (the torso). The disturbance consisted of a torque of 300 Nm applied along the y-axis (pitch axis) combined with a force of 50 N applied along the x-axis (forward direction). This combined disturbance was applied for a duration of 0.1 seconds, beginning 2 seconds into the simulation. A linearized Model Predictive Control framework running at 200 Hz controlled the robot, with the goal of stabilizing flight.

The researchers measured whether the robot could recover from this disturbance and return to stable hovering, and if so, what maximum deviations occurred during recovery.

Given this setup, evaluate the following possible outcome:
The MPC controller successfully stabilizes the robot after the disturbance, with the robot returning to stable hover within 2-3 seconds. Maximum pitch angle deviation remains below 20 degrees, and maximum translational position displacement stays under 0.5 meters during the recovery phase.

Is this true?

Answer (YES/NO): NO